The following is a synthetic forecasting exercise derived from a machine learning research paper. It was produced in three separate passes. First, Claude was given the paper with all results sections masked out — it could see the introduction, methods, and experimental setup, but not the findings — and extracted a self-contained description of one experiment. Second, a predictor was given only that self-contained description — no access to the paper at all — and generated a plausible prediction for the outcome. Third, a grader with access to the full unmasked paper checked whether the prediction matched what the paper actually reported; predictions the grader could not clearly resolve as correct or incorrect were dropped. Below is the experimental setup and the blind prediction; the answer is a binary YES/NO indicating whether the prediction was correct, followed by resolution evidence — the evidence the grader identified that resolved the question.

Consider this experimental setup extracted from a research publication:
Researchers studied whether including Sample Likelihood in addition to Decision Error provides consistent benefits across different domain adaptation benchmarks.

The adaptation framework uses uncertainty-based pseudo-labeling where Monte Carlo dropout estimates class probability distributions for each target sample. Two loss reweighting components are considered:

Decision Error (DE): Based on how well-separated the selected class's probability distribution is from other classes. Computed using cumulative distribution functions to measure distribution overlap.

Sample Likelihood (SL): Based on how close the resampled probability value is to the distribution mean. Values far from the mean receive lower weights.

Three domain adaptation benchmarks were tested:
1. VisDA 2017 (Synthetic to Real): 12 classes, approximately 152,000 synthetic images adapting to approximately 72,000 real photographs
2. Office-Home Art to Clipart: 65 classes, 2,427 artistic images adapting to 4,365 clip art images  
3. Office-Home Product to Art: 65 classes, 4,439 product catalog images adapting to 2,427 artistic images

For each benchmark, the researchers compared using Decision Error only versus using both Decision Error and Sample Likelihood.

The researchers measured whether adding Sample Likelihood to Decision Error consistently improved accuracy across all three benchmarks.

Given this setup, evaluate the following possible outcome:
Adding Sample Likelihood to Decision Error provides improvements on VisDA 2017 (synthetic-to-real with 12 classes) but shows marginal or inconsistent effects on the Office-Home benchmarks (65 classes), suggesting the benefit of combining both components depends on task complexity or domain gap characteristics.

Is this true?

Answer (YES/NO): NO